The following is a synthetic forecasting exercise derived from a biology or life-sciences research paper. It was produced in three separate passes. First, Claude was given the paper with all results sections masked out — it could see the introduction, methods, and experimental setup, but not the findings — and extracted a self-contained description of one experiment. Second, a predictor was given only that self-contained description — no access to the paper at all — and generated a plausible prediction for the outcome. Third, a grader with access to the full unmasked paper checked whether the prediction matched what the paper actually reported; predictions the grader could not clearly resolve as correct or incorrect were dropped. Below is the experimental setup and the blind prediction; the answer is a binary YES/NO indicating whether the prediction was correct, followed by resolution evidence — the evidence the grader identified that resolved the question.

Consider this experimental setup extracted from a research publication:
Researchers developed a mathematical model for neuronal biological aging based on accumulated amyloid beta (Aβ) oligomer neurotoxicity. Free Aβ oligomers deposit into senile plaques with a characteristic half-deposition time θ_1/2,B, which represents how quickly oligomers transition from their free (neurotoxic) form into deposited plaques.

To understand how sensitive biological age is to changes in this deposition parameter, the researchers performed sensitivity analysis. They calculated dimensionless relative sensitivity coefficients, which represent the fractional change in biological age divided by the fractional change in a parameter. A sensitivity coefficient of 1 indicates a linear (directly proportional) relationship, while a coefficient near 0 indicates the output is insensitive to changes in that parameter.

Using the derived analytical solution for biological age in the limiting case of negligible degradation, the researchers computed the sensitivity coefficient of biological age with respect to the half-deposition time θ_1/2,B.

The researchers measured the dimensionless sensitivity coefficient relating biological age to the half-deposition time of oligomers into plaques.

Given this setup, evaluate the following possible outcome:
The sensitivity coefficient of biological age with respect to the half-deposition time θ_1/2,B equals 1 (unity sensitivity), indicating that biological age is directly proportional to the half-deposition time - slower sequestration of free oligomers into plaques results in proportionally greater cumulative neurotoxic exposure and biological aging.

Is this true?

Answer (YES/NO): YES